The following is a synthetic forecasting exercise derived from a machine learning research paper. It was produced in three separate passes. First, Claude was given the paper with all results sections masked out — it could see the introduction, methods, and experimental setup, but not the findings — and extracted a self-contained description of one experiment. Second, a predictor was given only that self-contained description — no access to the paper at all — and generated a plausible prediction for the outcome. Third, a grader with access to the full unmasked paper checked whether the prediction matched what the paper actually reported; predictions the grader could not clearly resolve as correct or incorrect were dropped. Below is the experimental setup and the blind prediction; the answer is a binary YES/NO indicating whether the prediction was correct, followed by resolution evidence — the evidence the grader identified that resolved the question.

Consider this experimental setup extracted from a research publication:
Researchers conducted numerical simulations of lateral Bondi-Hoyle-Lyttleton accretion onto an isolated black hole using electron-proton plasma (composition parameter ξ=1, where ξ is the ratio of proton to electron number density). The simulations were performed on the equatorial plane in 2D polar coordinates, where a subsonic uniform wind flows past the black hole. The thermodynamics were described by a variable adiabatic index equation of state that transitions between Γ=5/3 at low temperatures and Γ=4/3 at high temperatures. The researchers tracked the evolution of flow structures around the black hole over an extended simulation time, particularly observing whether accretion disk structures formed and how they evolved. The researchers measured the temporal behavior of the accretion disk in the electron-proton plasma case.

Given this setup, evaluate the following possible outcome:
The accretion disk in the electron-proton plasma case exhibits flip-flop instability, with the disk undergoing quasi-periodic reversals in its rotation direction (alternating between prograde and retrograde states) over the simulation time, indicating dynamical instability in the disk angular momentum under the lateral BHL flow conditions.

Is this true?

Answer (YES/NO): NO